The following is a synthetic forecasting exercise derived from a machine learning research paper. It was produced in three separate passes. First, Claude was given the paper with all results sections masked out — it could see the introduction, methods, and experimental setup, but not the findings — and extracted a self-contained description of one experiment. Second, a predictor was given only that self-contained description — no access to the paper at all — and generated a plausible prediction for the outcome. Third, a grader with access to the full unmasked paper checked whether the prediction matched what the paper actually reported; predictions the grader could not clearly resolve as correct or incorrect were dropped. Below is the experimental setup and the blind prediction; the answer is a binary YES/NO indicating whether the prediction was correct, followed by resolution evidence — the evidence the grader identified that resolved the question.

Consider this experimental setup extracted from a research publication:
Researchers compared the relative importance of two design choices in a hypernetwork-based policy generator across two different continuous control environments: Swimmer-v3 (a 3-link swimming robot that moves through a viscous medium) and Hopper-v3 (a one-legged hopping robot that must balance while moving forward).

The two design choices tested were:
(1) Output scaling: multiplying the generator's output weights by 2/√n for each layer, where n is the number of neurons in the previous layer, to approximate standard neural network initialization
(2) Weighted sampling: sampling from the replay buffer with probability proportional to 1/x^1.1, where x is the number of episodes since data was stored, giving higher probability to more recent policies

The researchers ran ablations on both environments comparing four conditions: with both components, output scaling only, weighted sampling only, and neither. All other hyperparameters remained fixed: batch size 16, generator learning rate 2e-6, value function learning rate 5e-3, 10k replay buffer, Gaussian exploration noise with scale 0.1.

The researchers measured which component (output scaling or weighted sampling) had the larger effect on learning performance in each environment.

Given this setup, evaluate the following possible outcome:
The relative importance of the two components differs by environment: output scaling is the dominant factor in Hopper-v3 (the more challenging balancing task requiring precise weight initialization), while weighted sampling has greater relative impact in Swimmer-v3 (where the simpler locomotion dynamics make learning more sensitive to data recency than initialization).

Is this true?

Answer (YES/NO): NO